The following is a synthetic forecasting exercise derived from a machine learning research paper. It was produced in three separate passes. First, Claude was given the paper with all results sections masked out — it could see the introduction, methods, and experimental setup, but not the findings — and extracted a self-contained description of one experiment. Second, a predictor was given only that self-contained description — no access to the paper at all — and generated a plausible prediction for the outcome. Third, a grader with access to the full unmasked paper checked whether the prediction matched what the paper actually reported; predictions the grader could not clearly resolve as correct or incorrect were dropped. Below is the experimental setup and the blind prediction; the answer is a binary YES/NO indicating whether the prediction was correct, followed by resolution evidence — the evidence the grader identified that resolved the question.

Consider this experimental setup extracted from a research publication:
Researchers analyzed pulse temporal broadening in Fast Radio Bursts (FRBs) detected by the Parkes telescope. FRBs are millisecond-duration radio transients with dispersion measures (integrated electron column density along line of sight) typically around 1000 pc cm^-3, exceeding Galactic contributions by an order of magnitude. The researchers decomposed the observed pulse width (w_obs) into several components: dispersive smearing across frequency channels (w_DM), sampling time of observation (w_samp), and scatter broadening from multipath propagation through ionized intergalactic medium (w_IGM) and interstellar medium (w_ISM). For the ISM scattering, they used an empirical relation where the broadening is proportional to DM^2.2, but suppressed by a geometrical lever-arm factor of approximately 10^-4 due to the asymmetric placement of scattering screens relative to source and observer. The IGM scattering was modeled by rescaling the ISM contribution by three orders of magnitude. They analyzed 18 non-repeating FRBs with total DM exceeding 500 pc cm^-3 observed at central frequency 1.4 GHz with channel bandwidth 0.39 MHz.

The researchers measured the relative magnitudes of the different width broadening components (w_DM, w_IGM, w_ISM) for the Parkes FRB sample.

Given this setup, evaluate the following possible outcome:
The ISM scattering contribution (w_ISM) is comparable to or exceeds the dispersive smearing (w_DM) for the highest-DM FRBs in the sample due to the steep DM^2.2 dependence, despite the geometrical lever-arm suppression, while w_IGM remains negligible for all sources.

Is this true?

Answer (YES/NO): NO